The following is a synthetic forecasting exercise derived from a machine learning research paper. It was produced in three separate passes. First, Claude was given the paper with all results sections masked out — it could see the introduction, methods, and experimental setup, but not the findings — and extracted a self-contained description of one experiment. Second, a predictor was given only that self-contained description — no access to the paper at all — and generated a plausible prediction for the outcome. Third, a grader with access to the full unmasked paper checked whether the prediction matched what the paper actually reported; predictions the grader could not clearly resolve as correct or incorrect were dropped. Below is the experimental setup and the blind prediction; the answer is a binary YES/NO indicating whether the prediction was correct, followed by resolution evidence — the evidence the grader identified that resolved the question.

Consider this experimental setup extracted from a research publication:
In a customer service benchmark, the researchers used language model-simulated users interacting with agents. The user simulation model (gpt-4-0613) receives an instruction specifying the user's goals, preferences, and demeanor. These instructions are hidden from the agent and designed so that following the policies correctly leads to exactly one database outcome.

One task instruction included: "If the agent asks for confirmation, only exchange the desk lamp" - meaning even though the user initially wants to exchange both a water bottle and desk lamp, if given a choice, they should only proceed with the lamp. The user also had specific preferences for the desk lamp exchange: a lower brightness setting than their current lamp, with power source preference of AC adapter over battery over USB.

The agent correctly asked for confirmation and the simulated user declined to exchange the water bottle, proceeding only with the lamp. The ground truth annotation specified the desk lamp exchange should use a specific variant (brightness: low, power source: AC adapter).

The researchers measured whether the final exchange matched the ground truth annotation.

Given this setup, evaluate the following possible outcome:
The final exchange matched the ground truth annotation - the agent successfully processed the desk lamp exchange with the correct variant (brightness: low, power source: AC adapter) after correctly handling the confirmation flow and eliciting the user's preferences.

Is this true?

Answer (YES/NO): NO